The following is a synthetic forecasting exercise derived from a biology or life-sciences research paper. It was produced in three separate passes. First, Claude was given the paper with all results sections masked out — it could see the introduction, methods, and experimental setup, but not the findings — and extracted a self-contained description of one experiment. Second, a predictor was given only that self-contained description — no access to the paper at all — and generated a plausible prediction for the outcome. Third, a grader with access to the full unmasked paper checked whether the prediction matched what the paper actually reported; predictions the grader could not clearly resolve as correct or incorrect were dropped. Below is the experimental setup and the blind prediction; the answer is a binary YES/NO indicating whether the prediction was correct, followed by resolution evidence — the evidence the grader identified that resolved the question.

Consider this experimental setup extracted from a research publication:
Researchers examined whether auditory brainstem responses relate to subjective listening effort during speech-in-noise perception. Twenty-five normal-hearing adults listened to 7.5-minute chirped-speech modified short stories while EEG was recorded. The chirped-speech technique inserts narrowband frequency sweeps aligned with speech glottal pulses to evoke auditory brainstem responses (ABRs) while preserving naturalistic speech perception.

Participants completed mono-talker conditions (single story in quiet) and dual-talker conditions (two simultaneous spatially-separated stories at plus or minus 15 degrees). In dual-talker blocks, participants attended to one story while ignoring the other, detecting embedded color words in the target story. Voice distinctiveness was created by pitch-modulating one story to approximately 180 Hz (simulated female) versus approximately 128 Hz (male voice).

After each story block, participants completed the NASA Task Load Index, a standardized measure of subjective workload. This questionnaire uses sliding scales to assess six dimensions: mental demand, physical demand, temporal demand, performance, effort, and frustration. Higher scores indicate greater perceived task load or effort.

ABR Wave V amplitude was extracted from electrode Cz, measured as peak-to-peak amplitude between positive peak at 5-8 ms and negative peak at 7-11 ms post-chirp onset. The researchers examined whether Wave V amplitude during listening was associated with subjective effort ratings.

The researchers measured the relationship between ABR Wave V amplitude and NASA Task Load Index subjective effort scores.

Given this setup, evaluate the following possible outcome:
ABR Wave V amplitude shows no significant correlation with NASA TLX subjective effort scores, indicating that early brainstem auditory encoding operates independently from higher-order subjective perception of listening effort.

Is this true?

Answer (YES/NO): YES